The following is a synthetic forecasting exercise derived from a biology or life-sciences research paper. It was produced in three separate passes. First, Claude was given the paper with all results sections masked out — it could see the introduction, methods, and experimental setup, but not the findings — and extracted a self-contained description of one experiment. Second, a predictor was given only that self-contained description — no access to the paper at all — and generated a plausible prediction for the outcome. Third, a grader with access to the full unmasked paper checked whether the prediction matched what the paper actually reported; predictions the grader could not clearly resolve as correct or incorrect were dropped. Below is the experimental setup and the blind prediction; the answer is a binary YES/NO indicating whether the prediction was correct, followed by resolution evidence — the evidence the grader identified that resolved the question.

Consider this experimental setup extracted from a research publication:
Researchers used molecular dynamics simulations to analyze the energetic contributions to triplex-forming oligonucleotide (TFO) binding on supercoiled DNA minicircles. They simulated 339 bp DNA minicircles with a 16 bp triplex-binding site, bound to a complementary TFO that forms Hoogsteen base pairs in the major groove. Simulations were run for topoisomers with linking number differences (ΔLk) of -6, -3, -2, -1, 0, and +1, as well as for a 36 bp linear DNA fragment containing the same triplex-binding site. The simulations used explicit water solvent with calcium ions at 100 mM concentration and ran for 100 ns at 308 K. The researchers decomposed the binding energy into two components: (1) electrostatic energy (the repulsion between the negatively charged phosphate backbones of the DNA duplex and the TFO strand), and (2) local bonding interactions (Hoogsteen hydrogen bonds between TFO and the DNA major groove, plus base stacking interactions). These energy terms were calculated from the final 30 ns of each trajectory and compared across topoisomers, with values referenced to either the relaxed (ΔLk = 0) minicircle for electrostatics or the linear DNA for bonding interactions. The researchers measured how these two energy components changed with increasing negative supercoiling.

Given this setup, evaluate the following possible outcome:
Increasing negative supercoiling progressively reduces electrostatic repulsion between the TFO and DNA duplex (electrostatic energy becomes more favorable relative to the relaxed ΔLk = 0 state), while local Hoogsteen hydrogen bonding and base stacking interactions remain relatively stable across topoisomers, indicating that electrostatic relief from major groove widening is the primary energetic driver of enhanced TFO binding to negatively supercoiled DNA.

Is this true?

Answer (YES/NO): NO